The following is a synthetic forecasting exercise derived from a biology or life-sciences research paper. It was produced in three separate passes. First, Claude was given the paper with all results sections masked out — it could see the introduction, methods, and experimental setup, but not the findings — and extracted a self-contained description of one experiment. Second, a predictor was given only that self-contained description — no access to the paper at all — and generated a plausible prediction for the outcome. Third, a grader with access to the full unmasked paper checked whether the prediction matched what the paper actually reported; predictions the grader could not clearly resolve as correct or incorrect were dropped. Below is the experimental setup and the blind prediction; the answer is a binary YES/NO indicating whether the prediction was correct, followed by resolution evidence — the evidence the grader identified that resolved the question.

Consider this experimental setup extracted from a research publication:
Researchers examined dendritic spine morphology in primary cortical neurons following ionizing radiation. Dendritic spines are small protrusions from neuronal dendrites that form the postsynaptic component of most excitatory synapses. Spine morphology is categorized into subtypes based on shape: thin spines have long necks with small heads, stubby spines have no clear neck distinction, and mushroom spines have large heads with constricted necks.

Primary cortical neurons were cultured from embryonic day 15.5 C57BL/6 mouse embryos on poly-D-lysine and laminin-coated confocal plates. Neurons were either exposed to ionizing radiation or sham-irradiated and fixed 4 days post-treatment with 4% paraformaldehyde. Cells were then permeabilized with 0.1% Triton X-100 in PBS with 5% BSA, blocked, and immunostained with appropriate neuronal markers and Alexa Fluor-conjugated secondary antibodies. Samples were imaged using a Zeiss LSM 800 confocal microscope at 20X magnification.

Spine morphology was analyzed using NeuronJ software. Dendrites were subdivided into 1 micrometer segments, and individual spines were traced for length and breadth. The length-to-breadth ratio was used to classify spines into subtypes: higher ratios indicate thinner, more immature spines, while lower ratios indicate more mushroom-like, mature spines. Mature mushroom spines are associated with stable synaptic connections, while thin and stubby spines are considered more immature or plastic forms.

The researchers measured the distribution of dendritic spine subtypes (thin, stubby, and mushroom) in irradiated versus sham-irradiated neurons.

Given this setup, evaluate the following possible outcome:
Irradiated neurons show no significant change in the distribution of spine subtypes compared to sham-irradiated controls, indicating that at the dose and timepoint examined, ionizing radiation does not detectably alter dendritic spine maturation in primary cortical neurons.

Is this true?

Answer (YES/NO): NO